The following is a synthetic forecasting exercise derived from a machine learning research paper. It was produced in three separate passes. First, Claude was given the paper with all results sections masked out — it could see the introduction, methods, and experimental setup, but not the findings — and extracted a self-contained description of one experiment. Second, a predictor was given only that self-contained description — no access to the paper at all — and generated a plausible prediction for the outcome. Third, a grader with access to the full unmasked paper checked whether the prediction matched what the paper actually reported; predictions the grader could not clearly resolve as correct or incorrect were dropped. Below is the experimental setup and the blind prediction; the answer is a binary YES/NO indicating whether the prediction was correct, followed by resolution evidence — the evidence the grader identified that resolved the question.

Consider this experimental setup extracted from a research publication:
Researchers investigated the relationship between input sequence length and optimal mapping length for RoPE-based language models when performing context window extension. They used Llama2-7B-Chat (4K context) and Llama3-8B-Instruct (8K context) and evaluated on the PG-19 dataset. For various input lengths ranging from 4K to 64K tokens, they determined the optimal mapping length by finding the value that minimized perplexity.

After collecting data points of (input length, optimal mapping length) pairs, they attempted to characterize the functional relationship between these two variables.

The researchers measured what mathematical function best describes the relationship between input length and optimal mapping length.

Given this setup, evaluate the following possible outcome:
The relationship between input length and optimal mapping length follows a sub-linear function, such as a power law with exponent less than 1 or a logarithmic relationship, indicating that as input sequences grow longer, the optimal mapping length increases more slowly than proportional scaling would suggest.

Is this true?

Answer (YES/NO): NO